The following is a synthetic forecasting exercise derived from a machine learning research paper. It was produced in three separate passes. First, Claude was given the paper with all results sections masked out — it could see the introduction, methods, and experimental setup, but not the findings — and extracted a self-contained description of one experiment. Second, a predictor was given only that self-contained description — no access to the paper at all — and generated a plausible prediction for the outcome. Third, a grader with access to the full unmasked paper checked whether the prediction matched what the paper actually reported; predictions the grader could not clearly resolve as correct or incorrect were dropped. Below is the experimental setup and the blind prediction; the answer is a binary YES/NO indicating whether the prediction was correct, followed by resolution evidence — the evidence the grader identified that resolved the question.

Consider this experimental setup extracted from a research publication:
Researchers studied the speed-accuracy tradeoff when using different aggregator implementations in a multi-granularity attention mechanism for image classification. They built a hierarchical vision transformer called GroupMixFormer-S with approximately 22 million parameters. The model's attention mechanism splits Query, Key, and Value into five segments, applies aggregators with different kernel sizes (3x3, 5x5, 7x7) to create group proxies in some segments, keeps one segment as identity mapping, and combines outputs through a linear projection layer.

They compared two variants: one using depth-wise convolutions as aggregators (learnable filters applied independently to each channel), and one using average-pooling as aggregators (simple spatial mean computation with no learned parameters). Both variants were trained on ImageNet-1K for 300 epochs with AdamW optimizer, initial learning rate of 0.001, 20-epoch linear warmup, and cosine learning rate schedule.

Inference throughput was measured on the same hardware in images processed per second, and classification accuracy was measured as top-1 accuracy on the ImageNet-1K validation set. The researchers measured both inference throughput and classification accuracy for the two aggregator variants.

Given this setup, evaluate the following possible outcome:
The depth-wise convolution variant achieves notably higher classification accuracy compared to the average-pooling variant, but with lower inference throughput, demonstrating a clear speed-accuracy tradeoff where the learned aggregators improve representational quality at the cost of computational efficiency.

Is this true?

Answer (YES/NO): NO